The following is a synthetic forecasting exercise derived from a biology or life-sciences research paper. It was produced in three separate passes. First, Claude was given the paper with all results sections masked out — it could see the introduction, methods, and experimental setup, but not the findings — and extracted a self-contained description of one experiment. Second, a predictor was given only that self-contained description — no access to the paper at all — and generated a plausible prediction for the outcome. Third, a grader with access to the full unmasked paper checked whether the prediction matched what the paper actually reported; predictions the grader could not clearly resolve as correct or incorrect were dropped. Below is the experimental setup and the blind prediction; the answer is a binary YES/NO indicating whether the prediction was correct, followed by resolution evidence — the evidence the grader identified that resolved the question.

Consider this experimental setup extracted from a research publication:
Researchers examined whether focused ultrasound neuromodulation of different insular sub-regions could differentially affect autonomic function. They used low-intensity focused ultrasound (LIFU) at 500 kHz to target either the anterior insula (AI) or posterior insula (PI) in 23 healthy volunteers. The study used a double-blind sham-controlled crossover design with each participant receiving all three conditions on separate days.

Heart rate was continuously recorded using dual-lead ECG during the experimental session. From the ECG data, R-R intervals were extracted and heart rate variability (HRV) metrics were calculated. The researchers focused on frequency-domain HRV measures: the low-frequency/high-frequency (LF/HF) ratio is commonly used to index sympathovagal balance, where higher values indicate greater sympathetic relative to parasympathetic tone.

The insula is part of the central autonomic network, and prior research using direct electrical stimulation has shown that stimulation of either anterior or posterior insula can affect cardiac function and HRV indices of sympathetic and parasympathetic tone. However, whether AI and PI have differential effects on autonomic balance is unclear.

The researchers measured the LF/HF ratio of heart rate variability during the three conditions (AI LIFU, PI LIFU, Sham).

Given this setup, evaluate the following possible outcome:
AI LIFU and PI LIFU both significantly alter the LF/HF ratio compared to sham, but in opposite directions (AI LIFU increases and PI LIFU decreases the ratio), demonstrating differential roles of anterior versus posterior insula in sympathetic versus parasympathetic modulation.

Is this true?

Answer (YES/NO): NO